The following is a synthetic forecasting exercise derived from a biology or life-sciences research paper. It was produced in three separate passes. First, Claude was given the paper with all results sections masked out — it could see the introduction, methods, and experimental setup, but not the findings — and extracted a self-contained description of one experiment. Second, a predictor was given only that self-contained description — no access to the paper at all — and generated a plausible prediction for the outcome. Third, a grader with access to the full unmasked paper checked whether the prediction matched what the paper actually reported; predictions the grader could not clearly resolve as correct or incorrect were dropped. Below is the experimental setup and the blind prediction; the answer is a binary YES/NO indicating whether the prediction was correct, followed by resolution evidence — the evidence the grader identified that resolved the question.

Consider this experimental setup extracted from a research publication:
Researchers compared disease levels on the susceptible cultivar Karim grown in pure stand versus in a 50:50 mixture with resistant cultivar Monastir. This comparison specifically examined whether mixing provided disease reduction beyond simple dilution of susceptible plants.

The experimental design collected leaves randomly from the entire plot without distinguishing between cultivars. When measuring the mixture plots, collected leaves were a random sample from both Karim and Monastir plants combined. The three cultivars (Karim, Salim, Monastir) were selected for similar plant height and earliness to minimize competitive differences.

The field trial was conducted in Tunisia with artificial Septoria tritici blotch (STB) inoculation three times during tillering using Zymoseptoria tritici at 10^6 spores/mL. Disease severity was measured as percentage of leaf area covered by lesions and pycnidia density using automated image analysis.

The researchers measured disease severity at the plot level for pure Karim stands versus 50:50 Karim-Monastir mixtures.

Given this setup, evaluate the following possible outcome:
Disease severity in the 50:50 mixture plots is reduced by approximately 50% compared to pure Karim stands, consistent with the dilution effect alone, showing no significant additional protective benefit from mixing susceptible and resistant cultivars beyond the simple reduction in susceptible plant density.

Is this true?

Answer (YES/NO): NO